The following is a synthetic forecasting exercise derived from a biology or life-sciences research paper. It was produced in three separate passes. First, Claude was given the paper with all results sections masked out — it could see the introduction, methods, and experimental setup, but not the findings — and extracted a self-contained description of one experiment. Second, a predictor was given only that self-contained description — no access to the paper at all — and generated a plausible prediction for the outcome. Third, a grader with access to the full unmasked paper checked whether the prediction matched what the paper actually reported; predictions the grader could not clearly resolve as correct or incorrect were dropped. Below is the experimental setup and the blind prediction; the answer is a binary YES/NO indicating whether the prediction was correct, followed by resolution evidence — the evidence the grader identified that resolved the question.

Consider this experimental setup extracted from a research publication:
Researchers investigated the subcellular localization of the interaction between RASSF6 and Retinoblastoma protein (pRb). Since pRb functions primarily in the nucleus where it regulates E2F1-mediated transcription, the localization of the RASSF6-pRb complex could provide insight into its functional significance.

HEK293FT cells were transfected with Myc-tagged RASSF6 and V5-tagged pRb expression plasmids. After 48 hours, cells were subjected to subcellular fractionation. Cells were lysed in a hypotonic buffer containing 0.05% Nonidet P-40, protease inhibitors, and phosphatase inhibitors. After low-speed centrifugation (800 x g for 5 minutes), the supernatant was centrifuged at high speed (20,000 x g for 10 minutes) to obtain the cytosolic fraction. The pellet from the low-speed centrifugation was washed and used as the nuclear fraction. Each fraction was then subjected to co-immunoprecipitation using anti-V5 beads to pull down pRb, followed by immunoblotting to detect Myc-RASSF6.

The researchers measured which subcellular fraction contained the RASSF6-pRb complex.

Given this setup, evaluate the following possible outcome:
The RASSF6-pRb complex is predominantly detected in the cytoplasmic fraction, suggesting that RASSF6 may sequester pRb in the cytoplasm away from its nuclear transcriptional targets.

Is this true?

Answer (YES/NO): NO